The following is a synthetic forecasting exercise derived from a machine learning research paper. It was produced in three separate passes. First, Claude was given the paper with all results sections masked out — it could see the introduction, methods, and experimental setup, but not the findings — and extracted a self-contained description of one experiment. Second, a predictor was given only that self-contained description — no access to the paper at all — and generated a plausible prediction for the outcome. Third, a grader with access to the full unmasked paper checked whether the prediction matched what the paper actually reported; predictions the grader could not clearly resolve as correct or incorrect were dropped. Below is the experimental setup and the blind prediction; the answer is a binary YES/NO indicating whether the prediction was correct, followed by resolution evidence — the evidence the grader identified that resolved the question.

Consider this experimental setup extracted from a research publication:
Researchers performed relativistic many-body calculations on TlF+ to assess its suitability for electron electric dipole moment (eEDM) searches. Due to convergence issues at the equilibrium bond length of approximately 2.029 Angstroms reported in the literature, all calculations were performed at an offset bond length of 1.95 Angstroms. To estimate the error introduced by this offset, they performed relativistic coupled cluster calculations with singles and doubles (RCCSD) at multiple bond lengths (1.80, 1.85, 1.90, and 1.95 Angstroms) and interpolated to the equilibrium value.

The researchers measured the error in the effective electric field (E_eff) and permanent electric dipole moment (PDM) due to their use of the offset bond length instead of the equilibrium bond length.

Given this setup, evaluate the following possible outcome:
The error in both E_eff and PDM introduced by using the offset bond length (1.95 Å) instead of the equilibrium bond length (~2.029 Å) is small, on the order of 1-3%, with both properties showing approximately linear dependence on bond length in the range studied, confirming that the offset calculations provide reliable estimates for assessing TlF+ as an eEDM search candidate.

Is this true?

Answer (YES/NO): NO